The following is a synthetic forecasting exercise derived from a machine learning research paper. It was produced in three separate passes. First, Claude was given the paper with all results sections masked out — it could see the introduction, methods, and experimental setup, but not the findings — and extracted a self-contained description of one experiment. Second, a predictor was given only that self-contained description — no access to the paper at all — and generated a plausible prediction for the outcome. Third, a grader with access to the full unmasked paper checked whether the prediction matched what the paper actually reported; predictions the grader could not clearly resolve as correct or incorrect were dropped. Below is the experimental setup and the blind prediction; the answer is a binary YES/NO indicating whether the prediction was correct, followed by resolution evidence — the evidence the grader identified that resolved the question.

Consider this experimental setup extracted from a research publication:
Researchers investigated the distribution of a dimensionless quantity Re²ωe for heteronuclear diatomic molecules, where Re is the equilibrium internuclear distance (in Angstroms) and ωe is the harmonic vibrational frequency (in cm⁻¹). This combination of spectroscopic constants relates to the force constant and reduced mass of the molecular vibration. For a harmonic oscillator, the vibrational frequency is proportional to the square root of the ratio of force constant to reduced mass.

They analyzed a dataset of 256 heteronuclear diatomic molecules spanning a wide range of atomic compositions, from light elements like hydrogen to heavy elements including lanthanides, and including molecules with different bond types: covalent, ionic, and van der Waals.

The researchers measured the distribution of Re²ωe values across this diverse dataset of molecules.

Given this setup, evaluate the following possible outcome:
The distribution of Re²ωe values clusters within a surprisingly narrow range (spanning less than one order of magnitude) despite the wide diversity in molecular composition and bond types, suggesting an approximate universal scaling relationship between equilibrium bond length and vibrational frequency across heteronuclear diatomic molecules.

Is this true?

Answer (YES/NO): NO